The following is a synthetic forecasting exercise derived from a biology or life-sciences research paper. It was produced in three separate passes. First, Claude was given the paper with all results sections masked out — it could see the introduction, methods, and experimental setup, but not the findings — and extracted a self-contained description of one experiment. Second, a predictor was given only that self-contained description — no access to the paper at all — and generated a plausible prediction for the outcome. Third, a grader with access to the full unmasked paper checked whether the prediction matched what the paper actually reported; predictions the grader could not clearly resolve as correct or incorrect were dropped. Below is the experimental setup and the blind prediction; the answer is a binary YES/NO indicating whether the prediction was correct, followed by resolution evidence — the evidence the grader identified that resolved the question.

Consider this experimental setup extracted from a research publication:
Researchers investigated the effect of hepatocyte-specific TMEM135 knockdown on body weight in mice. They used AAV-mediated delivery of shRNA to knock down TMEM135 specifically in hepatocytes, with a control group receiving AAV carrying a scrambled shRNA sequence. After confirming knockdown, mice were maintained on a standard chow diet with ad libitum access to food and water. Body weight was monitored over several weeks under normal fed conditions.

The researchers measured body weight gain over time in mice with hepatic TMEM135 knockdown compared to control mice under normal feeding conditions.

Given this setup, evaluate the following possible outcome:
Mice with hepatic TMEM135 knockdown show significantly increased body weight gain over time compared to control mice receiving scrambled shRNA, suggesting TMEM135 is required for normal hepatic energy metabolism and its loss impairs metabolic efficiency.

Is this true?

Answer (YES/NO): NO